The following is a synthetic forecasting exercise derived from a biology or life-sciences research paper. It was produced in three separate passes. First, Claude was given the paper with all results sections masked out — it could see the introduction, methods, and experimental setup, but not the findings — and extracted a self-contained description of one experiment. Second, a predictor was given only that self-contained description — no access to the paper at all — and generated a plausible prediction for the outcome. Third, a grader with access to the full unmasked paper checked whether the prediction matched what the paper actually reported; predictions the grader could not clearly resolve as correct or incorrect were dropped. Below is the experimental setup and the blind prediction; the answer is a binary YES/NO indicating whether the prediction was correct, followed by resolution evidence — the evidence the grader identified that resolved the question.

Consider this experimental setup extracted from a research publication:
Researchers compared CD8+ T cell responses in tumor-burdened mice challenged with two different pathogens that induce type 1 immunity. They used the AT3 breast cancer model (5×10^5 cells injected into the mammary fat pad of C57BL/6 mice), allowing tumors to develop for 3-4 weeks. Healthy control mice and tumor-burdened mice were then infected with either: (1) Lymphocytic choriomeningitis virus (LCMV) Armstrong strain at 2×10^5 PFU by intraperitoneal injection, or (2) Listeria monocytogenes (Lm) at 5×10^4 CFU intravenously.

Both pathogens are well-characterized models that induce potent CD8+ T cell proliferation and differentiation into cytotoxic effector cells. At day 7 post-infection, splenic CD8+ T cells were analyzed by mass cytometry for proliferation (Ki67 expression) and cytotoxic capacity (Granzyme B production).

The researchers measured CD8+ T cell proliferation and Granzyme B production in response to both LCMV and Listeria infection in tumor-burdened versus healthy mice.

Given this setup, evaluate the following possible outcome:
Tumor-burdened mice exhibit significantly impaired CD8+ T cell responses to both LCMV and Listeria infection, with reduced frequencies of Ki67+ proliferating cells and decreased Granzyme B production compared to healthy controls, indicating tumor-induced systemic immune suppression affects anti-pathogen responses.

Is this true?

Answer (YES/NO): YES